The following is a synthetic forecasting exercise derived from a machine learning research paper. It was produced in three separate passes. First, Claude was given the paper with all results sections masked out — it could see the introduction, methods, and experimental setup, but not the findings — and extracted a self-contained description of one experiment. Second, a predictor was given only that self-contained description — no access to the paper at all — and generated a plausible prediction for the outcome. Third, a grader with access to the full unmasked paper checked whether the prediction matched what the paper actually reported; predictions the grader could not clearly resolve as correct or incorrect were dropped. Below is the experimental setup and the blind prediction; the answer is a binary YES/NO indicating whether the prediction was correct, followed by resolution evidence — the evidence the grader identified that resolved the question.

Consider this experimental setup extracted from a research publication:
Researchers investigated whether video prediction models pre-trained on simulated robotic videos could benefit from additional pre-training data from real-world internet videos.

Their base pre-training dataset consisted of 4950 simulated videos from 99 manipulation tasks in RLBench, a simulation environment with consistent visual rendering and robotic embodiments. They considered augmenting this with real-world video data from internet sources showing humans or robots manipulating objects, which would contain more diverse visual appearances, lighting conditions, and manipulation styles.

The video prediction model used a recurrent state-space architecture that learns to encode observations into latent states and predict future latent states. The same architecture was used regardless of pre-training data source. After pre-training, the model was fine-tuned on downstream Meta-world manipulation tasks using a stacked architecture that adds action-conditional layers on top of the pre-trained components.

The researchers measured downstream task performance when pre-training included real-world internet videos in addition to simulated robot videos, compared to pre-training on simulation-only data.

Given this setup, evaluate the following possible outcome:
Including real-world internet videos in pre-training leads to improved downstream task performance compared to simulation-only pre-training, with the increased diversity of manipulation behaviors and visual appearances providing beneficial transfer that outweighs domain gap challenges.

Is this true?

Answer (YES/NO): NO